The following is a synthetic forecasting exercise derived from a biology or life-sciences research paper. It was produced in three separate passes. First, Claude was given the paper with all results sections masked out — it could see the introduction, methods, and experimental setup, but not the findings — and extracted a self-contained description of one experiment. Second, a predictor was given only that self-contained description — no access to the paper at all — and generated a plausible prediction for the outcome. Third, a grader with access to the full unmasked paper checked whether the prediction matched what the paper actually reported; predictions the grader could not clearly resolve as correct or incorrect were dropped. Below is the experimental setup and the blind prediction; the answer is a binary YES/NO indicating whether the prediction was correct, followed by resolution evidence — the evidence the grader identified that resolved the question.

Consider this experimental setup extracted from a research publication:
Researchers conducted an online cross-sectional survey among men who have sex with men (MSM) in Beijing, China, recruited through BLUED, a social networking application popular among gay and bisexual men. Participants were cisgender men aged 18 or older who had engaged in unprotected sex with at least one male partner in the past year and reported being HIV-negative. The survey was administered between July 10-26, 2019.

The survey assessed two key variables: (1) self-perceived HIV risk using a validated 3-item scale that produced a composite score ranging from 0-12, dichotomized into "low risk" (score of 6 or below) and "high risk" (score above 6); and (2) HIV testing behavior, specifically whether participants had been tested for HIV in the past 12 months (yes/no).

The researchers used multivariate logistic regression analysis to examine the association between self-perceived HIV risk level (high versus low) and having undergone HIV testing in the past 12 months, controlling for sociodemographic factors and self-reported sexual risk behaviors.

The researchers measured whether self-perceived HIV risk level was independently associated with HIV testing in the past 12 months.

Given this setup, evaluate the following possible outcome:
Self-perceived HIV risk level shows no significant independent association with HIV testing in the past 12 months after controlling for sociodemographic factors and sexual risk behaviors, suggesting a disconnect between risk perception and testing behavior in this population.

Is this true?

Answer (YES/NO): NO